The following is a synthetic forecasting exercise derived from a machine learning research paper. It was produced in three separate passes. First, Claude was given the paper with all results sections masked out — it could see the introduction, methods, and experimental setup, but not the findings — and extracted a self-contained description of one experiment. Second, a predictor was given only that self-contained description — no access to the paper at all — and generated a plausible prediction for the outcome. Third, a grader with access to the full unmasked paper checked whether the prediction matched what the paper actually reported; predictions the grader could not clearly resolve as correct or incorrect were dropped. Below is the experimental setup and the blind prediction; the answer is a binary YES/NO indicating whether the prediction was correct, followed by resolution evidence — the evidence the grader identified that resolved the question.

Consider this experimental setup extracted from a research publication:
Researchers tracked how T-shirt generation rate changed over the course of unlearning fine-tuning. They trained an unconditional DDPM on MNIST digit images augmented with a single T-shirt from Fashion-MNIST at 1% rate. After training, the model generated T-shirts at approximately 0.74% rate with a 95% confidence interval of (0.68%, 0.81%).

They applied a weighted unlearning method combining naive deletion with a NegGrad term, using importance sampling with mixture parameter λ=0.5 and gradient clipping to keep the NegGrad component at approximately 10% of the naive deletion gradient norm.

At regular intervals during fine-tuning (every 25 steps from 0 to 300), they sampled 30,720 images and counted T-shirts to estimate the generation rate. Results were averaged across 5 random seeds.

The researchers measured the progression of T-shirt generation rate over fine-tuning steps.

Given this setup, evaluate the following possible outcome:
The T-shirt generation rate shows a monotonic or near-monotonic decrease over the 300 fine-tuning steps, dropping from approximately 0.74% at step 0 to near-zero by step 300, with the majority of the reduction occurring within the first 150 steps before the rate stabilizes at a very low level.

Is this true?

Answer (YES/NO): NO